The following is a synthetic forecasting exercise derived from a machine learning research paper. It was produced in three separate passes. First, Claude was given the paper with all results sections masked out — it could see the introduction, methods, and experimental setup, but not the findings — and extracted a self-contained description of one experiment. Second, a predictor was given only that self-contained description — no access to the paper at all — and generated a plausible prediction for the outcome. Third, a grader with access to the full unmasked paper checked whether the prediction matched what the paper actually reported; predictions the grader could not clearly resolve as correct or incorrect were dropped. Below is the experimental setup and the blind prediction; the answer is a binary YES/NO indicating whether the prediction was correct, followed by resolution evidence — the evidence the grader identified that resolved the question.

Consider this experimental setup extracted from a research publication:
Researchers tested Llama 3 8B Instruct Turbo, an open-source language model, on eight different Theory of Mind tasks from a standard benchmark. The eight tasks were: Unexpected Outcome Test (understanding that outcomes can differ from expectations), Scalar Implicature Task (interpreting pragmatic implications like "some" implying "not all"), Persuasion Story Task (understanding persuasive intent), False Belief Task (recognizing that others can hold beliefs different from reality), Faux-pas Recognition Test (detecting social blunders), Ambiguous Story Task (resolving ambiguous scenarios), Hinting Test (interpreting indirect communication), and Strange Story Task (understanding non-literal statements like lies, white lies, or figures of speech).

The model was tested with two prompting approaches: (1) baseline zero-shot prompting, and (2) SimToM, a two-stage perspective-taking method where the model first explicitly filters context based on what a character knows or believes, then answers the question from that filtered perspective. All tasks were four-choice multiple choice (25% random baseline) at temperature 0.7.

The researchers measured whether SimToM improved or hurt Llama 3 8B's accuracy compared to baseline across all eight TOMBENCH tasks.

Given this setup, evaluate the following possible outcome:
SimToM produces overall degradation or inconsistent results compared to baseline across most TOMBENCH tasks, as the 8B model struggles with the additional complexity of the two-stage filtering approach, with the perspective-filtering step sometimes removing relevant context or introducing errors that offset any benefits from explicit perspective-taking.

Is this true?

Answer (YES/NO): YES